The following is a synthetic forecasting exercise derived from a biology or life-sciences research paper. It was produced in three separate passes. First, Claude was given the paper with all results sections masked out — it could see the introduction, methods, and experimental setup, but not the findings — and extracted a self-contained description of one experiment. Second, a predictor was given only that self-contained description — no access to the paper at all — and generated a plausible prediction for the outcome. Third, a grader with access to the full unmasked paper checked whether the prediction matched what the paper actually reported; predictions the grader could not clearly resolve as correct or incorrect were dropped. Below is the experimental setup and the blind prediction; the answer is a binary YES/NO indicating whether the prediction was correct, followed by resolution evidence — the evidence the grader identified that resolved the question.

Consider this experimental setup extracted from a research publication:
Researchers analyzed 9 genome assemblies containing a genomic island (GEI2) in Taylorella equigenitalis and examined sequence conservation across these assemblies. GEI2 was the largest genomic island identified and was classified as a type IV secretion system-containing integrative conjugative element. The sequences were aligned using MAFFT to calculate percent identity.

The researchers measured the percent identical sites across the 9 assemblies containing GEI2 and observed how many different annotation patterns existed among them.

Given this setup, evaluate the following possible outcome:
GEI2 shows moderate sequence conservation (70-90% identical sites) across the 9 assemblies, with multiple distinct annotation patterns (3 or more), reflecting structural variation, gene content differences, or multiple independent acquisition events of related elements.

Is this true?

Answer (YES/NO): YES